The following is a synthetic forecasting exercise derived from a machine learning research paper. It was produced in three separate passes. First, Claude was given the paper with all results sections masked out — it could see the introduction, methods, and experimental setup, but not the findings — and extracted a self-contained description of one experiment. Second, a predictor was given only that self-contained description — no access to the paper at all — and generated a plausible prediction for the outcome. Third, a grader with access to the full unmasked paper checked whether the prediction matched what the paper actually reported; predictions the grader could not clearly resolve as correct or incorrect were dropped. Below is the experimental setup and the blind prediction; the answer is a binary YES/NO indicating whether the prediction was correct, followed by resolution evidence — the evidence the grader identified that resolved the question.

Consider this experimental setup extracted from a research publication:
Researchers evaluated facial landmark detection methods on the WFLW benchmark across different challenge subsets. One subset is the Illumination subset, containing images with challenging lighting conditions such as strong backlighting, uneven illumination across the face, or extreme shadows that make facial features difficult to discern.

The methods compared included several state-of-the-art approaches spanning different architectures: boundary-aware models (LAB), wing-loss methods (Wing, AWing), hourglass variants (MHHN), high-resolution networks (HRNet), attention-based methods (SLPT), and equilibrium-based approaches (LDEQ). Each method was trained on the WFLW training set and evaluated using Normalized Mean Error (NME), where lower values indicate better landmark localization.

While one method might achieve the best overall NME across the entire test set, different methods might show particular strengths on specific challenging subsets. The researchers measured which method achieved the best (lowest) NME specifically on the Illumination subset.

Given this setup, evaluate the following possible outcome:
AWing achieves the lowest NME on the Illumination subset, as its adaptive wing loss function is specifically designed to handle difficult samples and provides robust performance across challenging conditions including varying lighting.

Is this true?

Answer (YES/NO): NO